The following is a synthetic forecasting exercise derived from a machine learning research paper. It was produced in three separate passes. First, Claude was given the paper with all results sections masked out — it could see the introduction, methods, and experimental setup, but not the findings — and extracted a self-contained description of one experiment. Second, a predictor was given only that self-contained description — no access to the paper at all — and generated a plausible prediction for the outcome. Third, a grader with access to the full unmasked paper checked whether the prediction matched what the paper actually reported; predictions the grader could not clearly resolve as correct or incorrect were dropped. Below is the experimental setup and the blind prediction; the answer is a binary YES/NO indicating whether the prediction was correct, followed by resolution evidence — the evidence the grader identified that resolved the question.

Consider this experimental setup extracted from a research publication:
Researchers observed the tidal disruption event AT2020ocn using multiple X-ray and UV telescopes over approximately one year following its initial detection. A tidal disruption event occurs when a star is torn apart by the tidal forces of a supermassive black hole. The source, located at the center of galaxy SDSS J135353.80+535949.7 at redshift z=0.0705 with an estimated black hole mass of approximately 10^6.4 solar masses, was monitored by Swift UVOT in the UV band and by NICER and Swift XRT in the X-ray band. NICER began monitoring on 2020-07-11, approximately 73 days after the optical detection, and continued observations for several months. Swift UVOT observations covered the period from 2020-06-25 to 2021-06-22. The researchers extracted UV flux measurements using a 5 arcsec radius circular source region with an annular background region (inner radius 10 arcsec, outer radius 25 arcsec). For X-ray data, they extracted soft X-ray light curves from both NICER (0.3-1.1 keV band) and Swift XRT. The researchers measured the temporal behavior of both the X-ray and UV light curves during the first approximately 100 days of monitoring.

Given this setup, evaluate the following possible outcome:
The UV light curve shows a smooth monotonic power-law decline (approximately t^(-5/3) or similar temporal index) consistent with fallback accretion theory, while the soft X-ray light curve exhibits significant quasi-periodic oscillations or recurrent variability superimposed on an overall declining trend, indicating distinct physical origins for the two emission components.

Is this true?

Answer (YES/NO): NO